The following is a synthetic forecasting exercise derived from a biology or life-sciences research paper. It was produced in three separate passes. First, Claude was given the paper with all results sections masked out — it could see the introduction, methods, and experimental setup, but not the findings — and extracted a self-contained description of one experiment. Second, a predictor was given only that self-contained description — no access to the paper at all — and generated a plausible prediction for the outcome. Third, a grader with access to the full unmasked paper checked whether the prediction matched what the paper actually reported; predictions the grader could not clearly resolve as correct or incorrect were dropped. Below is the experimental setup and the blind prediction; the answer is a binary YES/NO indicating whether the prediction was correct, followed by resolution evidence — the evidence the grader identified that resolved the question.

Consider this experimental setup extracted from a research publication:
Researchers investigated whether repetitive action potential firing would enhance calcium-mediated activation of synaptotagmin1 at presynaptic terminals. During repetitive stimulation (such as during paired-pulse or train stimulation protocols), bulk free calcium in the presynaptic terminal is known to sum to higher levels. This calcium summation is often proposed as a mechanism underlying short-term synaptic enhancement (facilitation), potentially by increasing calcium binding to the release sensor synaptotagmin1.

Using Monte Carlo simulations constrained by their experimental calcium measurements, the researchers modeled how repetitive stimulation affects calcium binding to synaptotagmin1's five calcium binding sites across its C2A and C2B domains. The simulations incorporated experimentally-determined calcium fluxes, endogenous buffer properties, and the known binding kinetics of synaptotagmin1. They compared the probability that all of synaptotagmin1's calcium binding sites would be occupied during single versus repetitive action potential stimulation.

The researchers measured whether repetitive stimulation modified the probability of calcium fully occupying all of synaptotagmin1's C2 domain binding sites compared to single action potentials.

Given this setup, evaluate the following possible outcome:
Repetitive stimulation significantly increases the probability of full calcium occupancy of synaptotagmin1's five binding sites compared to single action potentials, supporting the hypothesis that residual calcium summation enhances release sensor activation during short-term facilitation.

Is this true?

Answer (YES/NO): NO